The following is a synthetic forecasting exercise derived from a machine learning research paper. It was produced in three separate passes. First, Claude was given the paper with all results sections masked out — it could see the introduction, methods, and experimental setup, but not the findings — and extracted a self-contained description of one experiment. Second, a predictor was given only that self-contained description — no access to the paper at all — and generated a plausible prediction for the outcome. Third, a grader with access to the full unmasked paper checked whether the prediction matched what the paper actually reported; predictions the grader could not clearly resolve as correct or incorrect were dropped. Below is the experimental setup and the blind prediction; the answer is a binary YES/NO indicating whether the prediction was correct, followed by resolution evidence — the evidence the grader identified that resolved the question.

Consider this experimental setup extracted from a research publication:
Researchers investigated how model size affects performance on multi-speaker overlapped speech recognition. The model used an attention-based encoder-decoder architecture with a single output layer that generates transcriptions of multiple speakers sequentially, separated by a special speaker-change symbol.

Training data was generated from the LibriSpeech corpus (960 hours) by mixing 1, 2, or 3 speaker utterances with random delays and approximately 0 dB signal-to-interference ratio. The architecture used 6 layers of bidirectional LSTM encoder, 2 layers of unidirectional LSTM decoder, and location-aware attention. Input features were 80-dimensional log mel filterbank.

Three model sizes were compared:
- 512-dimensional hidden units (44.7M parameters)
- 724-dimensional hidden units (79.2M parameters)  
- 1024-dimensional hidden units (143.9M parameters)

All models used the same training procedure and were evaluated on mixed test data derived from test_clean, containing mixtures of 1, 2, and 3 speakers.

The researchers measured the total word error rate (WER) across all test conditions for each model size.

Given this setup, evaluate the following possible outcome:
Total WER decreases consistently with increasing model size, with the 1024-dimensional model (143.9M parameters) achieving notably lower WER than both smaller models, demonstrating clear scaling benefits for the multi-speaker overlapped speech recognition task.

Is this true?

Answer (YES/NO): NO